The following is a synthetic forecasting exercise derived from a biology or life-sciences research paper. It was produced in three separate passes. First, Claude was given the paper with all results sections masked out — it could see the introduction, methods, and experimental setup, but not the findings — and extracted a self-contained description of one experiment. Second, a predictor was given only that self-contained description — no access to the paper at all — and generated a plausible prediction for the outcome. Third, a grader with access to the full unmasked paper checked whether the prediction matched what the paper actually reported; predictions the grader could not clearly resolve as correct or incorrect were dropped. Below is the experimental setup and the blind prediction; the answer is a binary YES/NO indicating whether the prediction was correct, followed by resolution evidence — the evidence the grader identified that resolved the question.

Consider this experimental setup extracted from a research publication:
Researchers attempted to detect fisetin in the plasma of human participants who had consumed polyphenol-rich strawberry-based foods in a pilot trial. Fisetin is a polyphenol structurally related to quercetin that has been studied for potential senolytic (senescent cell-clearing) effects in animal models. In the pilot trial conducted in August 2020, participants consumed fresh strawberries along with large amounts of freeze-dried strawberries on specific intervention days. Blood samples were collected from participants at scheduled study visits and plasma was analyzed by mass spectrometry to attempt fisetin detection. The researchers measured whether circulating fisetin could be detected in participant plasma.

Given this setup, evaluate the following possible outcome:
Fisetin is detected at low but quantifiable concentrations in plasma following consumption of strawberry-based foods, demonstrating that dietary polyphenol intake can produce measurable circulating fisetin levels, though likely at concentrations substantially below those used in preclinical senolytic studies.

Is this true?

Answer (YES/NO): NO